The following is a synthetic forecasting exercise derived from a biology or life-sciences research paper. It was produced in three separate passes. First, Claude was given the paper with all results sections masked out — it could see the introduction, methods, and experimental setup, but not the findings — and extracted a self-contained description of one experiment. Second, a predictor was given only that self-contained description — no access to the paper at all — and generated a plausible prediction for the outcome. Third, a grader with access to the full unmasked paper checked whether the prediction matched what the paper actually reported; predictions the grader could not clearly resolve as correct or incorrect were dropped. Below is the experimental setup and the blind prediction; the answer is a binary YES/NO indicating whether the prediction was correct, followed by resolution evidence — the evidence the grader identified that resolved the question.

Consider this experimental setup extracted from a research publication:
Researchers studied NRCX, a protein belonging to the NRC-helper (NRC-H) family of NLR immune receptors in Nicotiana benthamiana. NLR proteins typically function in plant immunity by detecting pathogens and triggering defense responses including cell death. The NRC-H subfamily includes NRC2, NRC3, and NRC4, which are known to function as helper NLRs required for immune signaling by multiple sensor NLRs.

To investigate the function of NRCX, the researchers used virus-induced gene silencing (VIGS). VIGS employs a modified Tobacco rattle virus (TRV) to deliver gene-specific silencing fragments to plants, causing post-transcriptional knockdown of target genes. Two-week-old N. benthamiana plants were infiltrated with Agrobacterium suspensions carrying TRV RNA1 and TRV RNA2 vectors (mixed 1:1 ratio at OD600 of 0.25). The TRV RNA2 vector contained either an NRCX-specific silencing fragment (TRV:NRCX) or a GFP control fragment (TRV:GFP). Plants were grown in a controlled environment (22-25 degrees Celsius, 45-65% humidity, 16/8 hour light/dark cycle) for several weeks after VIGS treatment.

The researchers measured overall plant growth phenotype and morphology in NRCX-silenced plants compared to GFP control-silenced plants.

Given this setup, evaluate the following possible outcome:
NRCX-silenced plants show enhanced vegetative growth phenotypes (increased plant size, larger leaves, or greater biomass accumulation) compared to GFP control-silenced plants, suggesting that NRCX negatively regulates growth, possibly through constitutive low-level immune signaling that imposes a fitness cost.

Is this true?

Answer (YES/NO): NO